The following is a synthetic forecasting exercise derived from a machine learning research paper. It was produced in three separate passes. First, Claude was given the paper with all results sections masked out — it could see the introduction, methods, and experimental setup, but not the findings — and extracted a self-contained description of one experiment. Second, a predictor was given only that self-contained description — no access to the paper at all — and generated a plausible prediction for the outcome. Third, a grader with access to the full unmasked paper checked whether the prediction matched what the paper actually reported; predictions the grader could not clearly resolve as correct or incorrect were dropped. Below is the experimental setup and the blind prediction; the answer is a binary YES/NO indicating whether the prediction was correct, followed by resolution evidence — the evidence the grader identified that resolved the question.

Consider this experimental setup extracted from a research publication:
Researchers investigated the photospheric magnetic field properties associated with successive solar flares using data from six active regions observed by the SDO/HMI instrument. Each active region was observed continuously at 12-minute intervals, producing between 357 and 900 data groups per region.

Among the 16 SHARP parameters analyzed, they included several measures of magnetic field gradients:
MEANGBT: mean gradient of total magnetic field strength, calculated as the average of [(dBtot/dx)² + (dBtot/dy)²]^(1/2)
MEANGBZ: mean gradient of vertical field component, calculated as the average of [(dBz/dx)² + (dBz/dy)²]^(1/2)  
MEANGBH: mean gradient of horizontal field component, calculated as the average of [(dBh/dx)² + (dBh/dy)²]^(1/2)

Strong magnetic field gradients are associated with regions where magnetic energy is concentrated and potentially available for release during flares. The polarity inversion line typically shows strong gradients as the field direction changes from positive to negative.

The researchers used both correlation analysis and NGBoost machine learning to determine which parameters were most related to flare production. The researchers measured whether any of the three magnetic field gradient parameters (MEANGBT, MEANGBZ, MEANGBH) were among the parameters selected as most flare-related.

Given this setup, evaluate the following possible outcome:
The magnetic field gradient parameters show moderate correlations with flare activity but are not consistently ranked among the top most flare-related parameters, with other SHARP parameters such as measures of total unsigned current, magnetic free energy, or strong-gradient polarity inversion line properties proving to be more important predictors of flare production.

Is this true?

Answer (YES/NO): NO